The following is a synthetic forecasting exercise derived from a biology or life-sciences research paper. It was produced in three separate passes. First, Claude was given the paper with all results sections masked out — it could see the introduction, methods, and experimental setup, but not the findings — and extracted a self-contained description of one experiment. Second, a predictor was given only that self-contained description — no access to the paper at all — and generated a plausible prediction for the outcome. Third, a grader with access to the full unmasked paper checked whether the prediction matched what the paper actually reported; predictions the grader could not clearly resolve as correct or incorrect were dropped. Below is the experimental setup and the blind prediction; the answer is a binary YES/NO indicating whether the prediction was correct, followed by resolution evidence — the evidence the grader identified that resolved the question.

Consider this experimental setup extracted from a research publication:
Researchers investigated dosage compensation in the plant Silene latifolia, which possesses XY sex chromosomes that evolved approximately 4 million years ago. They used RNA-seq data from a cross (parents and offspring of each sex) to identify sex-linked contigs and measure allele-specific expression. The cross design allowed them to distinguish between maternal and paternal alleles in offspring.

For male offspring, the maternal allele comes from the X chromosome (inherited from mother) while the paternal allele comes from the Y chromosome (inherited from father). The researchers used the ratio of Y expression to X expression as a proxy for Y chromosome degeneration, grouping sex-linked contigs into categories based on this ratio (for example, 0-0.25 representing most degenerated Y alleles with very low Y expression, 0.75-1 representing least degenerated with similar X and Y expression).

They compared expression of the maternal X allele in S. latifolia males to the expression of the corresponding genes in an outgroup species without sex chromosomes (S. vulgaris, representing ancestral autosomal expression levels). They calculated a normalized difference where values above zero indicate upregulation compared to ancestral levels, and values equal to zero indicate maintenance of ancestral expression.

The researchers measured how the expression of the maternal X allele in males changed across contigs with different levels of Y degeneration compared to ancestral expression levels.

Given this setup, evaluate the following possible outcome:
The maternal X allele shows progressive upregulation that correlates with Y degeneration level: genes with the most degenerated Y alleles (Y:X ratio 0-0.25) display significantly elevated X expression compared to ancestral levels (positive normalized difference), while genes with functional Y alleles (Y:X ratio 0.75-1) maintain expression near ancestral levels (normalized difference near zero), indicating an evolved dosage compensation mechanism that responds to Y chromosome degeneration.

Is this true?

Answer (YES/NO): YES